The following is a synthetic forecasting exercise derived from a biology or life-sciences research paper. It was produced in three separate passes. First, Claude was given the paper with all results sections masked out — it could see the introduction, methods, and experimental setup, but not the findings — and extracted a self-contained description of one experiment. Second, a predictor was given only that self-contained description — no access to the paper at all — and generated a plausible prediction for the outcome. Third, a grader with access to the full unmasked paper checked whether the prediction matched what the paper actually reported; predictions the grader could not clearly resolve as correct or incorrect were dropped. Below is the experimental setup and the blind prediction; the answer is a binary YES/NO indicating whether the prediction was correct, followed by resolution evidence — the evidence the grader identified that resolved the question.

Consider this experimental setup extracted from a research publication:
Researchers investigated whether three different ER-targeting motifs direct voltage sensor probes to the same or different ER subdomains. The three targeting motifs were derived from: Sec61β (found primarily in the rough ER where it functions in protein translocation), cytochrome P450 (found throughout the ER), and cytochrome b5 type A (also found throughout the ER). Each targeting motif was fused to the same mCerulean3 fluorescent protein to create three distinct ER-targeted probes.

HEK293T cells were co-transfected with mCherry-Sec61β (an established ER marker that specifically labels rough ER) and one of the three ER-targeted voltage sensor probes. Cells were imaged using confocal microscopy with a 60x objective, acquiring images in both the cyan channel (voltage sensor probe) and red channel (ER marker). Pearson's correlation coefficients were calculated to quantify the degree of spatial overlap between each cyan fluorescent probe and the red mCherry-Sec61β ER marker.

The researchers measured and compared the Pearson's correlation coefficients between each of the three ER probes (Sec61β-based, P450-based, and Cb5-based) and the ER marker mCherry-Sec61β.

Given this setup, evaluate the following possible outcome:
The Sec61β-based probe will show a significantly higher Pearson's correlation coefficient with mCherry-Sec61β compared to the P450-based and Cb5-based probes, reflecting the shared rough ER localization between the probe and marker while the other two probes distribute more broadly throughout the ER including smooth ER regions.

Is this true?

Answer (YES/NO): YES